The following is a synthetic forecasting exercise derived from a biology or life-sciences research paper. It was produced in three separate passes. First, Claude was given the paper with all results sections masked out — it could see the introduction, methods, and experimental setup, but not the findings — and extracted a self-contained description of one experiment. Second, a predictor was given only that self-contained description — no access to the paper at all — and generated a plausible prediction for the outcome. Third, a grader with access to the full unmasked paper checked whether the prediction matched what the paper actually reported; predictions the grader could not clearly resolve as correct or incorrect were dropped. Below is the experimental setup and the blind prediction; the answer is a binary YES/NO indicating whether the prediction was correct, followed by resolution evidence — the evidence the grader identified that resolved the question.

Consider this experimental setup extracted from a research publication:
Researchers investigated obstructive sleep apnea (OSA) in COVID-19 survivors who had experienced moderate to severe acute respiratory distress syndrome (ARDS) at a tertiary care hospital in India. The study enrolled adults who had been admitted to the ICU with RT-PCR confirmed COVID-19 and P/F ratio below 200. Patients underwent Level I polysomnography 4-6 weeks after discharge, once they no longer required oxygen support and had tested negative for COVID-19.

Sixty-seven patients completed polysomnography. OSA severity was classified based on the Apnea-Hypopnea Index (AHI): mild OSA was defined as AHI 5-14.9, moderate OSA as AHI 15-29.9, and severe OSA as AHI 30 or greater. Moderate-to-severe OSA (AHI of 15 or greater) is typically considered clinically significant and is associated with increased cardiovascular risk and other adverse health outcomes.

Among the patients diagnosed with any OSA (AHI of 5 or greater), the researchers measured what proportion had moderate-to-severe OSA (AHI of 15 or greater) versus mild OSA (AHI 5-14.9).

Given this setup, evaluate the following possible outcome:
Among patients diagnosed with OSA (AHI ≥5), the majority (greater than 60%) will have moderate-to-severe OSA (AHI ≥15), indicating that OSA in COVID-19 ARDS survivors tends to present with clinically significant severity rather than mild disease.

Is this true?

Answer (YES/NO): YES